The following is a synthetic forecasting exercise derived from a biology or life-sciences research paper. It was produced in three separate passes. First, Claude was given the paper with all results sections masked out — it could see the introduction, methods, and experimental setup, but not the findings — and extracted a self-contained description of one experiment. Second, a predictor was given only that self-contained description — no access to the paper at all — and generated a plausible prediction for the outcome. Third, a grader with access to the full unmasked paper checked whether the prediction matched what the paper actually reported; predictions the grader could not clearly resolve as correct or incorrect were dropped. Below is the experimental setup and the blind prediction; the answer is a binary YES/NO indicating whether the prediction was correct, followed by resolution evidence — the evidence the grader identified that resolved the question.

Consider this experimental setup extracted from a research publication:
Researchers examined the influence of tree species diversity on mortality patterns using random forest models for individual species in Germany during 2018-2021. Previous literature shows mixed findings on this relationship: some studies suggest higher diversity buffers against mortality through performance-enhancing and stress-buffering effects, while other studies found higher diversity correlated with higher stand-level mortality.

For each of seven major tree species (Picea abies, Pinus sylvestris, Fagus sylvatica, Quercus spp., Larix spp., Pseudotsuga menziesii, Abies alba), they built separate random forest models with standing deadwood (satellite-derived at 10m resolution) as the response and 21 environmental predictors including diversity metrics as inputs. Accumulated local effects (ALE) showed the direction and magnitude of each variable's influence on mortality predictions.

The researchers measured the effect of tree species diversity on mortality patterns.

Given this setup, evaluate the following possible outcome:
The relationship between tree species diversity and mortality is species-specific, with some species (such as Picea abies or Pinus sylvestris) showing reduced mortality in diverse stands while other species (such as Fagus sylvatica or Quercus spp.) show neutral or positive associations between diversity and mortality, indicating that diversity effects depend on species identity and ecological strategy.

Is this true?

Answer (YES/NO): NO